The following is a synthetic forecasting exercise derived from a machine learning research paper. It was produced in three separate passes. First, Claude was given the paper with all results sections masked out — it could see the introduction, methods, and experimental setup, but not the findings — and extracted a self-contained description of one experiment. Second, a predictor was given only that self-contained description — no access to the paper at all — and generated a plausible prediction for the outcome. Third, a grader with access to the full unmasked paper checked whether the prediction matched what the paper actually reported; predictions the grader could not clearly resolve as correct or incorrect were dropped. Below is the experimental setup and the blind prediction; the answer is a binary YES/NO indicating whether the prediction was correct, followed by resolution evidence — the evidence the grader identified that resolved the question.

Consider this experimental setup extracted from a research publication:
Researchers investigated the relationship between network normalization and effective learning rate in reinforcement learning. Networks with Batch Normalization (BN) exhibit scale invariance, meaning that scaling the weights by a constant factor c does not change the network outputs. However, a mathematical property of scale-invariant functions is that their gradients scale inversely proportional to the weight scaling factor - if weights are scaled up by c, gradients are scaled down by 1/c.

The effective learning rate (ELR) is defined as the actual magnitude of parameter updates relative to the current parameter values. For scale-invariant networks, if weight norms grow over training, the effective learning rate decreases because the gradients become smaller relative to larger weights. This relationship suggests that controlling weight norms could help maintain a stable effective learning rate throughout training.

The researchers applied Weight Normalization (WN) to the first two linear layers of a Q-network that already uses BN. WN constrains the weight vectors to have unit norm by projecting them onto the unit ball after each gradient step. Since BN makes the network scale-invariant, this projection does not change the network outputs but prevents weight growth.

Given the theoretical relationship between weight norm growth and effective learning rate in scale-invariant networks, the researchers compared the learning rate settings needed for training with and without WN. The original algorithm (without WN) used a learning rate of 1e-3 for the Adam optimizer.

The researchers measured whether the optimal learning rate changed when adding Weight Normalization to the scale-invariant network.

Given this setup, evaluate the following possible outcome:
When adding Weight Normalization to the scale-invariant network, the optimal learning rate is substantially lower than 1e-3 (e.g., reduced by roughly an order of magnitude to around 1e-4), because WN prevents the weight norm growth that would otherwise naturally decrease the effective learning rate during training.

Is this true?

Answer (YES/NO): YES